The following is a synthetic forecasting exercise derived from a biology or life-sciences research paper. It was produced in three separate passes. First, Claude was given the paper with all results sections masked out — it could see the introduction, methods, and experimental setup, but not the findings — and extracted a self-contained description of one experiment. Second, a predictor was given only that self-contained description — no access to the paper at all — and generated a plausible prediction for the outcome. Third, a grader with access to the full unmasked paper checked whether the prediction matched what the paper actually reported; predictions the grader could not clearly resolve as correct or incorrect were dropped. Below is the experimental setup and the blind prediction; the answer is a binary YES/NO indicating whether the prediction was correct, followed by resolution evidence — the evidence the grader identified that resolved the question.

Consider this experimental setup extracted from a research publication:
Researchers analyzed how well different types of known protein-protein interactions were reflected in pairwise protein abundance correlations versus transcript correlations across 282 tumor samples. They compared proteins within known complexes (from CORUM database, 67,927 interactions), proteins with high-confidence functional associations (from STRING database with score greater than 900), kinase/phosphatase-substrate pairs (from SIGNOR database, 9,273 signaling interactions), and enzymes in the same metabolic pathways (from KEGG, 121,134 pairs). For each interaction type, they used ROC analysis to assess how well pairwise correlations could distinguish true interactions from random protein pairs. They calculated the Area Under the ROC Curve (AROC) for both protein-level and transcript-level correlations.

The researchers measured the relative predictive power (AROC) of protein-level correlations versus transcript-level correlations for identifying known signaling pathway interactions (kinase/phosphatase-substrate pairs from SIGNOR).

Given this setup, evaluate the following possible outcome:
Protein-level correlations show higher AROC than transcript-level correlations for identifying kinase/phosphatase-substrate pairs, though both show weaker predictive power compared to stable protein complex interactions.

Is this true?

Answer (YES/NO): NO